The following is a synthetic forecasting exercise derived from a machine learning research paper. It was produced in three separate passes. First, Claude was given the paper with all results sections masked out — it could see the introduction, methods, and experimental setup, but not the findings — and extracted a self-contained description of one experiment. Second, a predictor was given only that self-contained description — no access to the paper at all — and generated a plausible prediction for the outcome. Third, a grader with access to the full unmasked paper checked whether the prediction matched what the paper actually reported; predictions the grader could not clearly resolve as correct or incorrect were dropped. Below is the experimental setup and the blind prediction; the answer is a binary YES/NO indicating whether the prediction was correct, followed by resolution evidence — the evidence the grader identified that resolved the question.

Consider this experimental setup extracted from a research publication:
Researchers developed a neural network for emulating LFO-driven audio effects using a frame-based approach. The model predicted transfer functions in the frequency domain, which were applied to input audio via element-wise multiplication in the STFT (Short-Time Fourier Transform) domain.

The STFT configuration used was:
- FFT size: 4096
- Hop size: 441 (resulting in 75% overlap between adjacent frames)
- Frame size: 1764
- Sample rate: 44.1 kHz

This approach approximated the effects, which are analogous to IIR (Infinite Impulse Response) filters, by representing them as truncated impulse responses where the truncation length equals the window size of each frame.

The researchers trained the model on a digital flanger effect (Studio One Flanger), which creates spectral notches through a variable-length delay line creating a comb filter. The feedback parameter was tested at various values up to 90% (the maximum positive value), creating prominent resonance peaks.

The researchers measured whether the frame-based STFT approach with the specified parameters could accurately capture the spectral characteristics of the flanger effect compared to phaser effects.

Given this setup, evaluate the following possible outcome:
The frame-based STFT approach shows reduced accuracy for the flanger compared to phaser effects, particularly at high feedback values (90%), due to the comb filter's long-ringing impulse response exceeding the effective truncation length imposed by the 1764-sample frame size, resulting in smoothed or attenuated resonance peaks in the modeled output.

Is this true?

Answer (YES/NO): NO